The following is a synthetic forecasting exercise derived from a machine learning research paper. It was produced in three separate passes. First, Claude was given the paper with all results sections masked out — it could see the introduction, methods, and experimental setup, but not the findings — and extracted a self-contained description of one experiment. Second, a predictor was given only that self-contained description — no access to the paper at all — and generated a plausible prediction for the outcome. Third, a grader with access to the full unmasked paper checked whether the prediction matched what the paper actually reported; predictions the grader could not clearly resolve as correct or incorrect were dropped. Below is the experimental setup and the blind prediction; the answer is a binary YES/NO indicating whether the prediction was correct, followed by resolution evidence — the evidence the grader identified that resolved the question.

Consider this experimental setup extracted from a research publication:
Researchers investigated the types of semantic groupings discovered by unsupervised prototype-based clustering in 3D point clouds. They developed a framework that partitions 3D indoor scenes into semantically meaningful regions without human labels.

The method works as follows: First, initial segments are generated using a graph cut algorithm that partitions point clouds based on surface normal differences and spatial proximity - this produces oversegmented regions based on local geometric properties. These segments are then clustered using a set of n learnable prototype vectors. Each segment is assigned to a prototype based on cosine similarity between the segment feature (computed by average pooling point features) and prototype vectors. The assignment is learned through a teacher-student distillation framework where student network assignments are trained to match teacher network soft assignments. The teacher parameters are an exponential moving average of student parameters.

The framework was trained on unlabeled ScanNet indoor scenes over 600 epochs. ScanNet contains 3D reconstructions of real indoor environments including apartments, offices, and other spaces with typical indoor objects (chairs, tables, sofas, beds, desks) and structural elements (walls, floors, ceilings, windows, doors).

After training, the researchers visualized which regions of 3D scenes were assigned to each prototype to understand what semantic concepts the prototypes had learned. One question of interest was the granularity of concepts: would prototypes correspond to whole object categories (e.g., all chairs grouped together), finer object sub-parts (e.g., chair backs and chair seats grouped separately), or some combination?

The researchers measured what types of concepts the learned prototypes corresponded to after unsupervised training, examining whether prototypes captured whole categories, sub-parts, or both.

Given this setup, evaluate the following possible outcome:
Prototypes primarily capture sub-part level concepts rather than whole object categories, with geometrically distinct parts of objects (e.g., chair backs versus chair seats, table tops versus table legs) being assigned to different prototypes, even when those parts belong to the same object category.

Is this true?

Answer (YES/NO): NO